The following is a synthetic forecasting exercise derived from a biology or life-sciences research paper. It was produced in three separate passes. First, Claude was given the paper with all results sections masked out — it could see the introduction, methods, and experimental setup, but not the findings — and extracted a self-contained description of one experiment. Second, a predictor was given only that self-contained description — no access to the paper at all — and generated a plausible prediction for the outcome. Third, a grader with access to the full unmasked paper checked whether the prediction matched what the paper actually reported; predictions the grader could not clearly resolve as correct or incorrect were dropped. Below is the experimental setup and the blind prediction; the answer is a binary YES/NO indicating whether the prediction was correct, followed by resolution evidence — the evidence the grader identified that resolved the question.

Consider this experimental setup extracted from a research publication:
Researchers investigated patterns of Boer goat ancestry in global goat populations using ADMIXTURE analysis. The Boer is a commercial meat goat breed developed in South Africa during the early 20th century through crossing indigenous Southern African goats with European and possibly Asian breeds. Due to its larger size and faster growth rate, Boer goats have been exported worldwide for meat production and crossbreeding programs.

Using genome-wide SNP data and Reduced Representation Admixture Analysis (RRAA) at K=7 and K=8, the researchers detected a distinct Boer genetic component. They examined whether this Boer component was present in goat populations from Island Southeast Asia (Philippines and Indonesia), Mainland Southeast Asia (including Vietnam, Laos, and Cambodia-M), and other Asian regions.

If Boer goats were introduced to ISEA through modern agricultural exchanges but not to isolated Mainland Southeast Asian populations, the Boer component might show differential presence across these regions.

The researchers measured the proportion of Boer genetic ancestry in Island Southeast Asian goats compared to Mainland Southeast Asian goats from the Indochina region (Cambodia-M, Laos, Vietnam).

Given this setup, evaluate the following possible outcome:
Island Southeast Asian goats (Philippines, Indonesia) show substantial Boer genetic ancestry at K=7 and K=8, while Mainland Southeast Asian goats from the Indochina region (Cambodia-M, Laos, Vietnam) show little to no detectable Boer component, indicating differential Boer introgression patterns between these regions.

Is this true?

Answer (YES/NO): YES